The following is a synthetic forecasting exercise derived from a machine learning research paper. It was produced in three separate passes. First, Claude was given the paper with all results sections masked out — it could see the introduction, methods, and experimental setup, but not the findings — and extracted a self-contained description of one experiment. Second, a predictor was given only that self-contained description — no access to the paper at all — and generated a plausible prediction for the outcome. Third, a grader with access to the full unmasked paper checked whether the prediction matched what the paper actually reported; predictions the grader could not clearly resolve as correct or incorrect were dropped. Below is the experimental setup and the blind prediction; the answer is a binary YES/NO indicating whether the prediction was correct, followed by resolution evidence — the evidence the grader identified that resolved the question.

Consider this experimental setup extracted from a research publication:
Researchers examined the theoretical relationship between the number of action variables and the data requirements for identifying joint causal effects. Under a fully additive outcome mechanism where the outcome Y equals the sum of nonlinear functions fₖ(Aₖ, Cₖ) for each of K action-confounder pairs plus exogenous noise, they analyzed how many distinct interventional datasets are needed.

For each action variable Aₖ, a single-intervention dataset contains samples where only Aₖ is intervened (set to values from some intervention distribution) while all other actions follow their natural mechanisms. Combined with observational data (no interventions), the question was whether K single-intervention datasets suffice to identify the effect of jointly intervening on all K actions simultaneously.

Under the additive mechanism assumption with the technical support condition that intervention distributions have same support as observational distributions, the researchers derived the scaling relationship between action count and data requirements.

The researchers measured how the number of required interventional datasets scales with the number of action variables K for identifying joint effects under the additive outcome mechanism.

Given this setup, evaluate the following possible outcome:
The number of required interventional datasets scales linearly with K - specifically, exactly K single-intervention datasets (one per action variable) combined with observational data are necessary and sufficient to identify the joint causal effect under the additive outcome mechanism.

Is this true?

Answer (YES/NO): YES